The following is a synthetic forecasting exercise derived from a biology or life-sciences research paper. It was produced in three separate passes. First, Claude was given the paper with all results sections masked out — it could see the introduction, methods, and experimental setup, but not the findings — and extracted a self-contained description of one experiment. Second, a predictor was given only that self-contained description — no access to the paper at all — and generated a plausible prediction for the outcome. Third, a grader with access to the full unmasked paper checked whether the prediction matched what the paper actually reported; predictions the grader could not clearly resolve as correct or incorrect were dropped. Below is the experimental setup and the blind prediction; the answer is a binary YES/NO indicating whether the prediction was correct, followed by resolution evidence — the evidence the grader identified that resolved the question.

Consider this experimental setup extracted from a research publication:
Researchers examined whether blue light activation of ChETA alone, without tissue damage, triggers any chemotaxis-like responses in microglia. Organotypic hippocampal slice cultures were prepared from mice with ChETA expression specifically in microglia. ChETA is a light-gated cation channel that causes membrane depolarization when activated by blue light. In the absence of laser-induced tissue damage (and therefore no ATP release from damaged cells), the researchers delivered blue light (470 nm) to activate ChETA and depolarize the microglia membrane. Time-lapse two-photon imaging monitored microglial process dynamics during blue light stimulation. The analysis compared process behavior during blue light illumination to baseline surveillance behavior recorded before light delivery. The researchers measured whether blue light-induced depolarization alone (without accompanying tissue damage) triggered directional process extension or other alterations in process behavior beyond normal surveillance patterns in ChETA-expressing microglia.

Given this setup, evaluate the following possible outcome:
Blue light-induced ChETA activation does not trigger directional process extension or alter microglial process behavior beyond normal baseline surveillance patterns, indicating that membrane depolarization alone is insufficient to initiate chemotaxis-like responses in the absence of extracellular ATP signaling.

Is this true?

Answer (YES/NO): YES